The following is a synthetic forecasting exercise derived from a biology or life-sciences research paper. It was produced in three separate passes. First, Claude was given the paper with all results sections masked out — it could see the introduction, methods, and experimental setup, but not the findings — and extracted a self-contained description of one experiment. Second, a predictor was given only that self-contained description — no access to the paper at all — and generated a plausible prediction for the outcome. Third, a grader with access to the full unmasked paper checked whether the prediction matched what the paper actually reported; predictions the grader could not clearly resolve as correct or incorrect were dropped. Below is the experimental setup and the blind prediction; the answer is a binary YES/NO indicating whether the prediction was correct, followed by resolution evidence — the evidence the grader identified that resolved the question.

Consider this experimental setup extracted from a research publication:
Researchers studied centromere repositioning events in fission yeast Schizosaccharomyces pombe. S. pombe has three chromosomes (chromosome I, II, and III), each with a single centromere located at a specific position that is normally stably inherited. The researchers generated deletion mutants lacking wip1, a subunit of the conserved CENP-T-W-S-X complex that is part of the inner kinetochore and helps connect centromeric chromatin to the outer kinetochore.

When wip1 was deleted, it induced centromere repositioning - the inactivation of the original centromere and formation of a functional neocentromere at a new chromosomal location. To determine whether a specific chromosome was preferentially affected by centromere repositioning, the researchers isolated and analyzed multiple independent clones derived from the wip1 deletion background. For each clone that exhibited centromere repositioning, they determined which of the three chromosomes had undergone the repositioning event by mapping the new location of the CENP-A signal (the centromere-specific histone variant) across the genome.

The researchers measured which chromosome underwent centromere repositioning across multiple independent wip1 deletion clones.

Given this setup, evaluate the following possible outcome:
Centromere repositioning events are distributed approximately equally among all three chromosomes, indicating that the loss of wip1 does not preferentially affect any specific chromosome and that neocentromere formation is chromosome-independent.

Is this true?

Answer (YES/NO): YES